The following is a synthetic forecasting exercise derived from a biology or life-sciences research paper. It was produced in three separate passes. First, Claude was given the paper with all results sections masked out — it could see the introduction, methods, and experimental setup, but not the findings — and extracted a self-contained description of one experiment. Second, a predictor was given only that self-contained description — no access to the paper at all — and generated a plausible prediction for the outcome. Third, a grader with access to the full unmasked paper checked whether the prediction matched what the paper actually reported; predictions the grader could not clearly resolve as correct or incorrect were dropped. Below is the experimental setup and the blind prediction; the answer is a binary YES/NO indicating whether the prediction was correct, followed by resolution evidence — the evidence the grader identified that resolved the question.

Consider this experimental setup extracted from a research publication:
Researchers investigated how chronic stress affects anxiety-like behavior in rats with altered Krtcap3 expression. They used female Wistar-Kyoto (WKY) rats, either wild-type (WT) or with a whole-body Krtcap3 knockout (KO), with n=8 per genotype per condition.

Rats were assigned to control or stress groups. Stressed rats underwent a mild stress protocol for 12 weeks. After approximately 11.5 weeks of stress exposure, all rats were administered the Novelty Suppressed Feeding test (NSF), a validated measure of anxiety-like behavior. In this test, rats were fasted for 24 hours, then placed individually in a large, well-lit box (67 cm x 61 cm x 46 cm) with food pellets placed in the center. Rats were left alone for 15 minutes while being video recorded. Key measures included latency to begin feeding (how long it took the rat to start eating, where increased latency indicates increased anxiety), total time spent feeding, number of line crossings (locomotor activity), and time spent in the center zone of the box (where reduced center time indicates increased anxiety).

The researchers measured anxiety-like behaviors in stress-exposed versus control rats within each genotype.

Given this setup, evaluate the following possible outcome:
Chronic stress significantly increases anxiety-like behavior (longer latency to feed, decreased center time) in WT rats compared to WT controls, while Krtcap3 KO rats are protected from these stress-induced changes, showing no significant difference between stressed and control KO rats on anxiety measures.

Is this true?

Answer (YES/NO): NO